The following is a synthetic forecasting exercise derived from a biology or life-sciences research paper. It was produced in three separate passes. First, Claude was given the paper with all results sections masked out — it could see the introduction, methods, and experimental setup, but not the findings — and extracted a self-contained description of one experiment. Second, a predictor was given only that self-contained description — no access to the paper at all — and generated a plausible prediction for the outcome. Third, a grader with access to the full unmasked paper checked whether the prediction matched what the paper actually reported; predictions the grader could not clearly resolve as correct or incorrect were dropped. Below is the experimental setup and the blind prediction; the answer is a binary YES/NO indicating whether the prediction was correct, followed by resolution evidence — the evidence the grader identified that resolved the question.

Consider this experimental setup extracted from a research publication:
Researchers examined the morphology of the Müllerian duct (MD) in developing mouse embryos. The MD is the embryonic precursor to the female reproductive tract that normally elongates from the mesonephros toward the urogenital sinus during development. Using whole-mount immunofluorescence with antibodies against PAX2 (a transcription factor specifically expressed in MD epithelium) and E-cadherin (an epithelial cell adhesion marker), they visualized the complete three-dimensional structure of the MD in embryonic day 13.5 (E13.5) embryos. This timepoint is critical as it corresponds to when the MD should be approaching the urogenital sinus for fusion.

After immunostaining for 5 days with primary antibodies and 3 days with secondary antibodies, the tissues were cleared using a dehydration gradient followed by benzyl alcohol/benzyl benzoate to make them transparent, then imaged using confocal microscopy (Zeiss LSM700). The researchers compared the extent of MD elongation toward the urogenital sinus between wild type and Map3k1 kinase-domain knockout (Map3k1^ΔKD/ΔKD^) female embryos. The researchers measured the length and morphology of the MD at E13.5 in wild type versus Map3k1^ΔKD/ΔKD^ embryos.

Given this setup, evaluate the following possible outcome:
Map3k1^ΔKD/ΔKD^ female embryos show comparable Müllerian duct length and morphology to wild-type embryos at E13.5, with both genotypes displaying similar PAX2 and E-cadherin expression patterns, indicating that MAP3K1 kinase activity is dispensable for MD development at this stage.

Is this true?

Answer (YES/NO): NO